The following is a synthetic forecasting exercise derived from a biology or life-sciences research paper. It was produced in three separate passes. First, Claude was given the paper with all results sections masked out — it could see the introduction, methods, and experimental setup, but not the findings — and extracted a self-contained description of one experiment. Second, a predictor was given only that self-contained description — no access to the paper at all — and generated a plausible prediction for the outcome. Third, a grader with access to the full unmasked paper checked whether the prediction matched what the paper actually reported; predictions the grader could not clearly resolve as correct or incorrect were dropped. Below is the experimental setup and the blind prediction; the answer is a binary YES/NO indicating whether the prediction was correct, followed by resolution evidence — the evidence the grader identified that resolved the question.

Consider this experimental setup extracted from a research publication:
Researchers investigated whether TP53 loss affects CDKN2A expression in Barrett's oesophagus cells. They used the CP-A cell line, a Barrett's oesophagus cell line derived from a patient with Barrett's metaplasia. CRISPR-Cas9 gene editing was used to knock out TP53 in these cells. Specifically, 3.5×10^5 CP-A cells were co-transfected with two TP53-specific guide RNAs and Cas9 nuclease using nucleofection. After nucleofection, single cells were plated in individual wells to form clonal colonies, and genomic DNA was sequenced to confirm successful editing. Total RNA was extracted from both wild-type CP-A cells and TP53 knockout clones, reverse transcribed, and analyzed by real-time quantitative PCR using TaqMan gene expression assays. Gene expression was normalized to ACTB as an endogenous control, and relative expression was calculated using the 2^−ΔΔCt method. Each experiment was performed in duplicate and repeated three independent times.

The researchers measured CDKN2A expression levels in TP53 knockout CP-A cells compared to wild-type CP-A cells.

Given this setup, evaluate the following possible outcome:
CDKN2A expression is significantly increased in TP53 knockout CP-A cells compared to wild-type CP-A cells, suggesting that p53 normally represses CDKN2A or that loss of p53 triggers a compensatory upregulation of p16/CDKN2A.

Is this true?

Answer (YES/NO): NO